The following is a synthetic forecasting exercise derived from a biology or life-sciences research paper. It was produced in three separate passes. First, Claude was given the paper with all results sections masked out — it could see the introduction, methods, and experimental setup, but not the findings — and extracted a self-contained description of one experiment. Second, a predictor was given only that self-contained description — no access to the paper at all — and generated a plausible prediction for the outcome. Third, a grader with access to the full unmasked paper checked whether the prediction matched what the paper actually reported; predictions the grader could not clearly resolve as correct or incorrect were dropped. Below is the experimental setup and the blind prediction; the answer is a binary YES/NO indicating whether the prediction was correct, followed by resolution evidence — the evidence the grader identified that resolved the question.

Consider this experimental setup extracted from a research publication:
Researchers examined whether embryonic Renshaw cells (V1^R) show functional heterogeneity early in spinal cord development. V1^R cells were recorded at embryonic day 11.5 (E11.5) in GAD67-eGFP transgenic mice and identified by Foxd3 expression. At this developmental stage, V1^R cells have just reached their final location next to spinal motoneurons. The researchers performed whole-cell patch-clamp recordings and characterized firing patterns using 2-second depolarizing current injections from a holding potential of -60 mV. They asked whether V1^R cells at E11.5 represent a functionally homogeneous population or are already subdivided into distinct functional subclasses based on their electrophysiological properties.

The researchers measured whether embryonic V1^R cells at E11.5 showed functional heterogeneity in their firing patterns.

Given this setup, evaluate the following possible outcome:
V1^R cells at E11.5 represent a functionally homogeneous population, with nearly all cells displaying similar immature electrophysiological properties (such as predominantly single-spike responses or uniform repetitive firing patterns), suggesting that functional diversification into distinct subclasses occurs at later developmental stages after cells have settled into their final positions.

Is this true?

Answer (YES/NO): NO